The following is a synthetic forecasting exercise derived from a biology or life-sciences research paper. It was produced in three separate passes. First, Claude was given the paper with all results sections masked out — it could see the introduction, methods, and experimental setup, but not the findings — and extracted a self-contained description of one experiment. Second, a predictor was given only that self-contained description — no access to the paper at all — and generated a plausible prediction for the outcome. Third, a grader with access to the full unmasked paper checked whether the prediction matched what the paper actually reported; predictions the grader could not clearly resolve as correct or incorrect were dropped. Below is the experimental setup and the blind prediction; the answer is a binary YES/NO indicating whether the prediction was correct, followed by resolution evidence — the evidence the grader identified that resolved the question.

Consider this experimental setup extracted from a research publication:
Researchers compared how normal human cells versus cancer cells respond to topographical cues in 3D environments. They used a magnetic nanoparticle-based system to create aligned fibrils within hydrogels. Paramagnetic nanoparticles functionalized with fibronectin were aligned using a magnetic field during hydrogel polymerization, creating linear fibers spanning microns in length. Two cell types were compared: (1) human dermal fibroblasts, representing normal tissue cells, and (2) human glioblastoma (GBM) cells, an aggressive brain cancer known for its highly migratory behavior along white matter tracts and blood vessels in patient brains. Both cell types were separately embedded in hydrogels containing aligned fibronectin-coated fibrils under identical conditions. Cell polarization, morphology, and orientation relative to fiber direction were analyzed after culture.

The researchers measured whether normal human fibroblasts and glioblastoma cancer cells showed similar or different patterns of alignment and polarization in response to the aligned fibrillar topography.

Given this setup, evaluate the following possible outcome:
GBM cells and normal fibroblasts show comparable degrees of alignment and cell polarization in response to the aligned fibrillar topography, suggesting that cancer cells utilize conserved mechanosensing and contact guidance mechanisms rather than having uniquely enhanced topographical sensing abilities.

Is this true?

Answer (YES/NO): YES